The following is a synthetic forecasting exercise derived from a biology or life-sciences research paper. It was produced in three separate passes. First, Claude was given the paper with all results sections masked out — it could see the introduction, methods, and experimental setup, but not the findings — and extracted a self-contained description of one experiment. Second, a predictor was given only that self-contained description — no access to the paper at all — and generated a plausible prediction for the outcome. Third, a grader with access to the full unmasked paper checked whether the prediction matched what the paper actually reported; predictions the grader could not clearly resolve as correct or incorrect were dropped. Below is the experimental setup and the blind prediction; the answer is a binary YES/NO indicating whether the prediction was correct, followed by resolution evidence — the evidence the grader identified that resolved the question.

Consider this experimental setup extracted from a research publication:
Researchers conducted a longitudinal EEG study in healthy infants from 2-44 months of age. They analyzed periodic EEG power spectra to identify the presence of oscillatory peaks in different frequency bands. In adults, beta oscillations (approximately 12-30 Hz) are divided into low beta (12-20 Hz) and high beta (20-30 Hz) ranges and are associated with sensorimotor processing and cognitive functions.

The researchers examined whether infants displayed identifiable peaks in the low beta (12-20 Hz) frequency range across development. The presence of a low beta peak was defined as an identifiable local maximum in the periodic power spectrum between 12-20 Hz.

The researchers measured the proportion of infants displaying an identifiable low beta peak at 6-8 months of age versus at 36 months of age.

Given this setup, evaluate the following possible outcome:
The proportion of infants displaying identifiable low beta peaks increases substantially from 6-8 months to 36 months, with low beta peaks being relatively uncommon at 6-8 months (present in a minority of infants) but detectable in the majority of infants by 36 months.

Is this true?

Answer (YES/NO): YES